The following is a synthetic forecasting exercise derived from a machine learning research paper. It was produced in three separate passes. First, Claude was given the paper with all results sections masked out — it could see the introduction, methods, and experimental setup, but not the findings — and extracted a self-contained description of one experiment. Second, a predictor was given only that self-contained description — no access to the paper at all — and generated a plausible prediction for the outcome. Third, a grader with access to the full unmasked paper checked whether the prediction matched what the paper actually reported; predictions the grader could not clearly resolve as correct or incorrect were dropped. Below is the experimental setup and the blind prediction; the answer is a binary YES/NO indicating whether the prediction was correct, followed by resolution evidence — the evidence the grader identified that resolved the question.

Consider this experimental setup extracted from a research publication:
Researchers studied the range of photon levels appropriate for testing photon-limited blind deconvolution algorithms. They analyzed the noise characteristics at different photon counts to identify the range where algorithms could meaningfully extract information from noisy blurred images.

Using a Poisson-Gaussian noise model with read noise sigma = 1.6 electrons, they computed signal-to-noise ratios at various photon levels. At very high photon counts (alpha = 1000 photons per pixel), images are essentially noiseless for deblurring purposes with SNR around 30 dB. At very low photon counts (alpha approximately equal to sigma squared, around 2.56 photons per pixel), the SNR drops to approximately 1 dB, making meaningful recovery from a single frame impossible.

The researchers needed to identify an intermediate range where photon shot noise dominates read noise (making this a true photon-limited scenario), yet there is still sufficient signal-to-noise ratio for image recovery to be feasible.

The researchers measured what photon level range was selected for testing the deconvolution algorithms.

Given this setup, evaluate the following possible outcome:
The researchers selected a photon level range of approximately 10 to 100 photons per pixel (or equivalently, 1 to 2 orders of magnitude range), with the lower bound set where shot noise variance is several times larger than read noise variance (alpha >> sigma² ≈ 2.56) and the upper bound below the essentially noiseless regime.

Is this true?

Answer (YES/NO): NO